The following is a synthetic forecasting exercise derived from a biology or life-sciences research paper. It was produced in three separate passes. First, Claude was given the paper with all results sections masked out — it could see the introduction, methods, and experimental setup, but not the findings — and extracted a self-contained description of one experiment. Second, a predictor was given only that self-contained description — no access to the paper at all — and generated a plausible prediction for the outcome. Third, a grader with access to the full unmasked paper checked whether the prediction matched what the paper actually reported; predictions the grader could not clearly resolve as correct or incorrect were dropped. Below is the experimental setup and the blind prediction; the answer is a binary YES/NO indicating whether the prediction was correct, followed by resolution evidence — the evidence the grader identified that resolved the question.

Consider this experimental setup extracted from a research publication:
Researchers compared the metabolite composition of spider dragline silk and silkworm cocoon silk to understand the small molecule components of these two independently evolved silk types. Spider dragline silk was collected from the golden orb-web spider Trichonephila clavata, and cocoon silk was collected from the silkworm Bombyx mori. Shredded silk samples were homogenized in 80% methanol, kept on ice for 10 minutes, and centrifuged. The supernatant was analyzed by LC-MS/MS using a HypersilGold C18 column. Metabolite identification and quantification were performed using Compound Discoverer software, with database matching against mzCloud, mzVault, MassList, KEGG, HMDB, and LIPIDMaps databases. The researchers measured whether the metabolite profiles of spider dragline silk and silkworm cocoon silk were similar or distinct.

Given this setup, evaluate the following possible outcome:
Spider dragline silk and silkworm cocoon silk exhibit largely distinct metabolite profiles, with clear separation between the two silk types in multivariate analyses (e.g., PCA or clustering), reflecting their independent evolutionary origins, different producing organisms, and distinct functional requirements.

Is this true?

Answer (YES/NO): NO